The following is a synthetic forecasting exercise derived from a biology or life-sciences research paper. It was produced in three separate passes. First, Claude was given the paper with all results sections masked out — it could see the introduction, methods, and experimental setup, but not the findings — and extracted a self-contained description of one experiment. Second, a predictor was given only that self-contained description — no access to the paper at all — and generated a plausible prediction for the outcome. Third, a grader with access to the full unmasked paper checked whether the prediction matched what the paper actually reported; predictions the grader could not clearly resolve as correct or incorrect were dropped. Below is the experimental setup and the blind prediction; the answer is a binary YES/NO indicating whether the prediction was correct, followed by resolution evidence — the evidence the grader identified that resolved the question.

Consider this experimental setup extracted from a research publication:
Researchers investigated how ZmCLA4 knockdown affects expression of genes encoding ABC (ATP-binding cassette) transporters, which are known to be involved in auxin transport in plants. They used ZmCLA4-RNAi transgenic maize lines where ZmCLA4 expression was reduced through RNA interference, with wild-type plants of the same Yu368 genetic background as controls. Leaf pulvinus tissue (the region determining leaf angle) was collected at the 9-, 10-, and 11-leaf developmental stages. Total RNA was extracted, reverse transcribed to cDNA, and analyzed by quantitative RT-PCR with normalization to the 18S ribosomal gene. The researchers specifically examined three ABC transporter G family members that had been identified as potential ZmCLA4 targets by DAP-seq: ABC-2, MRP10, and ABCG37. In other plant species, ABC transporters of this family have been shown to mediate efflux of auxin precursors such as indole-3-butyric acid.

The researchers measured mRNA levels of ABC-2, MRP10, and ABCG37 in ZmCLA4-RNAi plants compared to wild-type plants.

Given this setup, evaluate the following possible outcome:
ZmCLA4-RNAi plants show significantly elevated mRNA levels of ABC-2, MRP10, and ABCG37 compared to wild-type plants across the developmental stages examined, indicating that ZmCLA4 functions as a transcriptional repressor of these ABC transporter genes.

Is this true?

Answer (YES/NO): YES